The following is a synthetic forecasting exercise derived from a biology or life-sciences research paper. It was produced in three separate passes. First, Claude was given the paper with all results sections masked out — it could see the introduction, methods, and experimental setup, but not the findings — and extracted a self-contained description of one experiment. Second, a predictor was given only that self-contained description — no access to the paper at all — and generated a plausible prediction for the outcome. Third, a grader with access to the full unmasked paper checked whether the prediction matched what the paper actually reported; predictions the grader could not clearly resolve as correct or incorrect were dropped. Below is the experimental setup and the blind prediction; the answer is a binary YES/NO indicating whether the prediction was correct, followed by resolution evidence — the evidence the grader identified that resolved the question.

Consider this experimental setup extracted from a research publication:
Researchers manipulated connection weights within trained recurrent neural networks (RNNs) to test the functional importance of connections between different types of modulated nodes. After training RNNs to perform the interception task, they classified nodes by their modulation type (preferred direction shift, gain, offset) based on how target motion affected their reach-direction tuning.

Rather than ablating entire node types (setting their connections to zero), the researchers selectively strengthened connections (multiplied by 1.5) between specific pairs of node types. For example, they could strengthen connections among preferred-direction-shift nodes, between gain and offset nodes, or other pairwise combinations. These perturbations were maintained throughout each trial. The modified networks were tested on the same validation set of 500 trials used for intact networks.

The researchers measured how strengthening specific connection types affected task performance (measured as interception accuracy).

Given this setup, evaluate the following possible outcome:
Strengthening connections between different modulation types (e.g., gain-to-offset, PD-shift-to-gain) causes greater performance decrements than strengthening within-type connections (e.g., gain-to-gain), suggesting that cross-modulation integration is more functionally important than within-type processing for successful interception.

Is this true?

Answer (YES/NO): NO